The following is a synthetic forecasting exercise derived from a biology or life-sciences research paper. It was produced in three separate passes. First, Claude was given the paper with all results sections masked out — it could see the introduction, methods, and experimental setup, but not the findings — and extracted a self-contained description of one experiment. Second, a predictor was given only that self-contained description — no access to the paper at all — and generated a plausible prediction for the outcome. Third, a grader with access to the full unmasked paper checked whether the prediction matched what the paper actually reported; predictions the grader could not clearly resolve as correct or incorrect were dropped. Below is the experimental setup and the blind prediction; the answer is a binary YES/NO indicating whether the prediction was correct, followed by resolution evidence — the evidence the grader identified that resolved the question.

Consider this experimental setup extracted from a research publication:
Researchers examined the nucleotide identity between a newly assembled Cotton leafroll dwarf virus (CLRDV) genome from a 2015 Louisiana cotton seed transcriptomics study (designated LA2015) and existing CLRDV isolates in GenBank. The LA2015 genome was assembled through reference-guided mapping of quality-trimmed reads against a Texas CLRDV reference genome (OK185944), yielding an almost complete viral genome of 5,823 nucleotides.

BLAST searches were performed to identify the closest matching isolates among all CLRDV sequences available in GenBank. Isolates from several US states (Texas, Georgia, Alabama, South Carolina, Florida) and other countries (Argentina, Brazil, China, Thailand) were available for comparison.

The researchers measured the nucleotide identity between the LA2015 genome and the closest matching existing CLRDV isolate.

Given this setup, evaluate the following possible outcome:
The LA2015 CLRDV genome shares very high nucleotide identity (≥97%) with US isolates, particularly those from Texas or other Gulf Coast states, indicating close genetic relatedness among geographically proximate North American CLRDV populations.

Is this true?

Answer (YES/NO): YES